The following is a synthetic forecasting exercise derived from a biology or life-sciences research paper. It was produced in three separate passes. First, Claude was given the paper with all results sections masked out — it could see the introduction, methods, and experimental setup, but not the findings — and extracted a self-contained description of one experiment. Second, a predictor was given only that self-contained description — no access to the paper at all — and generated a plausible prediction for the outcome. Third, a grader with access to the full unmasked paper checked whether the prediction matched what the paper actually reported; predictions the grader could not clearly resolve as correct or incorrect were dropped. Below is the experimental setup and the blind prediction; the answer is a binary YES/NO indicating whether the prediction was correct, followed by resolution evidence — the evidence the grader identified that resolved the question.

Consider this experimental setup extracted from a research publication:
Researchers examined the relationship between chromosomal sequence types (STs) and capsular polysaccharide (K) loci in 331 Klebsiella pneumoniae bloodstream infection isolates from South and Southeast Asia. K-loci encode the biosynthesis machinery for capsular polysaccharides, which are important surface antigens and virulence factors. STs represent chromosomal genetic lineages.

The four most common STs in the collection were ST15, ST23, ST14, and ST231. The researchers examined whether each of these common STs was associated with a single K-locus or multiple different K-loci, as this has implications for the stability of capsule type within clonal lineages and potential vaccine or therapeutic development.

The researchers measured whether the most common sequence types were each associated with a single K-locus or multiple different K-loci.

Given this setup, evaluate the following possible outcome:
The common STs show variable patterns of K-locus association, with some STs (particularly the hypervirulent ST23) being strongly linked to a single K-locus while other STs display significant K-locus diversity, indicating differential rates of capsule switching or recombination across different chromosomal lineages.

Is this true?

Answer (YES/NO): YES